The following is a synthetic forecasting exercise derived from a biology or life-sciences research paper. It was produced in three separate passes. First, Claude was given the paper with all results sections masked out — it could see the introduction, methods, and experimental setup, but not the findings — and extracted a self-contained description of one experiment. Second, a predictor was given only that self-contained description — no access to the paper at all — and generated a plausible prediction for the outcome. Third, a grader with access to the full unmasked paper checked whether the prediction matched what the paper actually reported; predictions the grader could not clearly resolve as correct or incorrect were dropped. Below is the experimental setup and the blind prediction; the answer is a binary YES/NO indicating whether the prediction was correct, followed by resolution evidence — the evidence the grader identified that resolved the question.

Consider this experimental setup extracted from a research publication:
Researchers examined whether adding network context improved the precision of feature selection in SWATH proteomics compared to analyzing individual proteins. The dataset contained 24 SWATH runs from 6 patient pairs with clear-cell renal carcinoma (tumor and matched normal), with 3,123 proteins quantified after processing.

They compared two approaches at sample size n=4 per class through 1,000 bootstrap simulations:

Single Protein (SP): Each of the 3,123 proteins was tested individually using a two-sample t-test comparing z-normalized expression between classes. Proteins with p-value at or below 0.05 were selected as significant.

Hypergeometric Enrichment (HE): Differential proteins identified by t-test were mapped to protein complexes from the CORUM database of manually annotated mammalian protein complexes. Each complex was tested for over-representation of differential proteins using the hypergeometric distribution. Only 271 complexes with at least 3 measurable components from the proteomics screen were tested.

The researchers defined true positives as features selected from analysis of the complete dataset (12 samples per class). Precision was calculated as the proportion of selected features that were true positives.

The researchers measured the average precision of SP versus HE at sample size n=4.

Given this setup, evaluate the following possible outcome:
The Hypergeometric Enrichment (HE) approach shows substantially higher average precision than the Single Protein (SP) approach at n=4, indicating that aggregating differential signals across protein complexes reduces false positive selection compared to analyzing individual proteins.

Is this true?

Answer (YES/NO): NO